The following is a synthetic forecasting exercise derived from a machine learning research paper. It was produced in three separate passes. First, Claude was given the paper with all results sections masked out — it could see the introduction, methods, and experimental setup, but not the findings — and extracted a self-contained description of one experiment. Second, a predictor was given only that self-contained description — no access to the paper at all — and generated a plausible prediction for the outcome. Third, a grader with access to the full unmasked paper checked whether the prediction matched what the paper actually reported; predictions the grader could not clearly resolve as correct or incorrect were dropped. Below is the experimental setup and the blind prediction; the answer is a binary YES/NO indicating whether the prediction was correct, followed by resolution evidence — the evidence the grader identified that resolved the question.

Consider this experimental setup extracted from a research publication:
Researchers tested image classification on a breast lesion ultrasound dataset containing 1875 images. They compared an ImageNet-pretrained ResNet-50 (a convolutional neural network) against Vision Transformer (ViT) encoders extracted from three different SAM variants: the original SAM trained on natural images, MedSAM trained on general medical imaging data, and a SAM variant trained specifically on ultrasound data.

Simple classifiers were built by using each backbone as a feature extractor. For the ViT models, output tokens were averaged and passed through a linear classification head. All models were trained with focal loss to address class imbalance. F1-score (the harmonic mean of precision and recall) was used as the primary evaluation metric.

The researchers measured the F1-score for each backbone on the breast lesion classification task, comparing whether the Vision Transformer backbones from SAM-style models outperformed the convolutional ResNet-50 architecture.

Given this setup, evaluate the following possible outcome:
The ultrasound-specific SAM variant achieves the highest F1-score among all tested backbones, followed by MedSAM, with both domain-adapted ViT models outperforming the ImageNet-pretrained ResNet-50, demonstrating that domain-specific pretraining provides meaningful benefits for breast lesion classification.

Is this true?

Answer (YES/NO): YES